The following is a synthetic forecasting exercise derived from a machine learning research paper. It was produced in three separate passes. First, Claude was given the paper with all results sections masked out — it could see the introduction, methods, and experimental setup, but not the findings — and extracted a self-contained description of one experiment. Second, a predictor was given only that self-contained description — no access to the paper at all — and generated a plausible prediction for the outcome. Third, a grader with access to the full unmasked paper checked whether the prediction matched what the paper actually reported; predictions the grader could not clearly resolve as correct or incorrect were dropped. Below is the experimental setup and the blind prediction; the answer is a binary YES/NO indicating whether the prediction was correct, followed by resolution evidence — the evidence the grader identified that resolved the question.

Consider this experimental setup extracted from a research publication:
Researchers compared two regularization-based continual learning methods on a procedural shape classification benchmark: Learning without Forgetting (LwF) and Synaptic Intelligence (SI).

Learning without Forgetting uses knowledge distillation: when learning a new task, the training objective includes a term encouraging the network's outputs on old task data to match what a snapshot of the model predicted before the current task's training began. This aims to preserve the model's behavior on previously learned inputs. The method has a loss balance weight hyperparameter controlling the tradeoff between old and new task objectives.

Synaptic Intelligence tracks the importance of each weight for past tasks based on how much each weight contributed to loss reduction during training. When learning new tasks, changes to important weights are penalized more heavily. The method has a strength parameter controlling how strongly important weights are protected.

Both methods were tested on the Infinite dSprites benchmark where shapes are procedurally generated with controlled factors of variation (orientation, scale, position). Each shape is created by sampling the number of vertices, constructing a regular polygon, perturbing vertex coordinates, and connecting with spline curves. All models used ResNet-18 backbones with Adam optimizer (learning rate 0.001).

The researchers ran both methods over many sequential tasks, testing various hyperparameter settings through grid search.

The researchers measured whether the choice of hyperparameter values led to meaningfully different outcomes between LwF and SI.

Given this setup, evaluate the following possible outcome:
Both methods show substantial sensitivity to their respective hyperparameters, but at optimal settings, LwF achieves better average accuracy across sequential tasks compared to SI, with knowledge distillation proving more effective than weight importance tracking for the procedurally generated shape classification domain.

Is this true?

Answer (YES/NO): NO